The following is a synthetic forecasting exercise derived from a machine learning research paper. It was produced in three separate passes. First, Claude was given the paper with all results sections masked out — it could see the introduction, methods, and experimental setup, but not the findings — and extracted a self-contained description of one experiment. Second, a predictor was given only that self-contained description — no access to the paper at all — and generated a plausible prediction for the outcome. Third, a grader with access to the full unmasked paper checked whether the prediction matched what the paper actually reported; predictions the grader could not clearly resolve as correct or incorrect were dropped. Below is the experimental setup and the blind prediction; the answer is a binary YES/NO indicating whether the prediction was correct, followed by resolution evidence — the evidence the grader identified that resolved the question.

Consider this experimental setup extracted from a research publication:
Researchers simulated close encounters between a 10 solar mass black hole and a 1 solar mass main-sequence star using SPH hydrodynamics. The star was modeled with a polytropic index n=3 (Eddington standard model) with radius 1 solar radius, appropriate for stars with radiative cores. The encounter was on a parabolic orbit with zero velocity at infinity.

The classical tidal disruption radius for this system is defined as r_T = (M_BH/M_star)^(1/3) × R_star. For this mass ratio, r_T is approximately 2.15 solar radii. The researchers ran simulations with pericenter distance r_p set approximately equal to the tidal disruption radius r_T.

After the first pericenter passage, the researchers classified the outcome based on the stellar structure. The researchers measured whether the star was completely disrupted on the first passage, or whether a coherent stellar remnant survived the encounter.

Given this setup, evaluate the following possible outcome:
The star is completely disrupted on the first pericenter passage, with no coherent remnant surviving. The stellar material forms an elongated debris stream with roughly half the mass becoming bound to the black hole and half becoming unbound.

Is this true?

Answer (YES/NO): NO